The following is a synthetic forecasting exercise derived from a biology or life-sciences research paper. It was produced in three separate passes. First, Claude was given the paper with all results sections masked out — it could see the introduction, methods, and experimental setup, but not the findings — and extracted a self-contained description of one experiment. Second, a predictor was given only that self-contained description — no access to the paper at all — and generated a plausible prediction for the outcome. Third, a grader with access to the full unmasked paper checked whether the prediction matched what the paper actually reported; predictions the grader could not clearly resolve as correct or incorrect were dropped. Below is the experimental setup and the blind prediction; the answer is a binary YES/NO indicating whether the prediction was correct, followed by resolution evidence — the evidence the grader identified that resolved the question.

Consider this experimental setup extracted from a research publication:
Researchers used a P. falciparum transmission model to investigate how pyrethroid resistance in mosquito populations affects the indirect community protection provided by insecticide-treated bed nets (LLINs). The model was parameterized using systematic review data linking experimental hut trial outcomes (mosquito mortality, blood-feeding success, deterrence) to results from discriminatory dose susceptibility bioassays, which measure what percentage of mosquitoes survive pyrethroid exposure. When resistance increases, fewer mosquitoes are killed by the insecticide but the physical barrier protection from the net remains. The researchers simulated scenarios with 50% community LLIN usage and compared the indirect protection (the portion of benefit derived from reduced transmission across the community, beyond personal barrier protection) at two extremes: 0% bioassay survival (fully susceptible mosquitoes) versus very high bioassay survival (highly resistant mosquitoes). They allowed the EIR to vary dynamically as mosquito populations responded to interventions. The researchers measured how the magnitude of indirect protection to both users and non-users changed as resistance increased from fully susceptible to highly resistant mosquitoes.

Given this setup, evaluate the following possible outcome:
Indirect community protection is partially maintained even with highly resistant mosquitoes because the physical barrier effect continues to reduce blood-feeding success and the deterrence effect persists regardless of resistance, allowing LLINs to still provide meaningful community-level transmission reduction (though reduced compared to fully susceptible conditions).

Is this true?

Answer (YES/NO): NO